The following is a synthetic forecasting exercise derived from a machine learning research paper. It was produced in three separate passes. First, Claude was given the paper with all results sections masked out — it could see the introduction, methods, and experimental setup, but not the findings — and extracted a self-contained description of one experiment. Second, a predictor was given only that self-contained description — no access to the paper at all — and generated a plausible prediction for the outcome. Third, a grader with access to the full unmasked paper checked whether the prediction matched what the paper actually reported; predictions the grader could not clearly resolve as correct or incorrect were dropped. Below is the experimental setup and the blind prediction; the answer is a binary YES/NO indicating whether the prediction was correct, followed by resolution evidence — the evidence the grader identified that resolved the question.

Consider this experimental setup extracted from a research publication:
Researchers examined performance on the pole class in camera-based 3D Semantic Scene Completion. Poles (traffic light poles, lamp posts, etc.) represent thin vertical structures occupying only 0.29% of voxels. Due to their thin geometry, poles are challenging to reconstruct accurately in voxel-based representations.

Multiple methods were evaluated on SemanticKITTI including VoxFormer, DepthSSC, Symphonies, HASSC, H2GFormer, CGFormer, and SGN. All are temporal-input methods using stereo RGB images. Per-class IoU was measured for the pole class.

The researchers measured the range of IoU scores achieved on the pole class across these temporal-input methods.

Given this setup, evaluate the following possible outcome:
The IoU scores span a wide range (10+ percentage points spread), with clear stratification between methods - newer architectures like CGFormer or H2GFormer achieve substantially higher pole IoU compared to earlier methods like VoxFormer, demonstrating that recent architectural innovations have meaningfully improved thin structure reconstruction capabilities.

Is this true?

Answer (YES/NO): NO